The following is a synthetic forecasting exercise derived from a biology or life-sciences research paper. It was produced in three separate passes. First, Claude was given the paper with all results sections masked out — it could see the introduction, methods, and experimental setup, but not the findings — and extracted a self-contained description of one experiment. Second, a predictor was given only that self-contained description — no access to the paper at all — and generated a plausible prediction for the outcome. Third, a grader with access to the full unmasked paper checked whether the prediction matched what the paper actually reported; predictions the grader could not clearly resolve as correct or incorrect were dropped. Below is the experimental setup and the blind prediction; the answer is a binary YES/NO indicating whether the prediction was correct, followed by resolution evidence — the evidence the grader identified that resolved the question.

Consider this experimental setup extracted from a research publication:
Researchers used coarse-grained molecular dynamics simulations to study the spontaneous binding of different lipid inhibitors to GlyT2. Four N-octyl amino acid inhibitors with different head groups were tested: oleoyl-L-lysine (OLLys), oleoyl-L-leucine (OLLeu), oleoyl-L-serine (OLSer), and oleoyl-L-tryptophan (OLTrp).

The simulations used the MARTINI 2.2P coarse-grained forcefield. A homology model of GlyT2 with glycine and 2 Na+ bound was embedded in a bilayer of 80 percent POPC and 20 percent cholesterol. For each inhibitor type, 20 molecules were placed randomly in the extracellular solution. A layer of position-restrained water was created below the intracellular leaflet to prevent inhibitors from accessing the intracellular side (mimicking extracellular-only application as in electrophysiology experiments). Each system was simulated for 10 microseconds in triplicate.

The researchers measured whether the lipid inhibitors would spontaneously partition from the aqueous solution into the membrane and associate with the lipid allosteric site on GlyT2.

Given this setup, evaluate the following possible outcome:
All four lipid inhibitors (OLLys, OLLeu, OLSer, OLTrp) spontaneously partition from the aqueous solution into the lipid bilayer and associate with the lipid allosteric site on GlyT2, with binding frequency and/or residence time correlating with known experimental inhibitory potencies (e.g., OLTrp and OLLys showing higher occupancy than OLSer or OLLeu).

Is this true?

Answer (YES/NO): NO